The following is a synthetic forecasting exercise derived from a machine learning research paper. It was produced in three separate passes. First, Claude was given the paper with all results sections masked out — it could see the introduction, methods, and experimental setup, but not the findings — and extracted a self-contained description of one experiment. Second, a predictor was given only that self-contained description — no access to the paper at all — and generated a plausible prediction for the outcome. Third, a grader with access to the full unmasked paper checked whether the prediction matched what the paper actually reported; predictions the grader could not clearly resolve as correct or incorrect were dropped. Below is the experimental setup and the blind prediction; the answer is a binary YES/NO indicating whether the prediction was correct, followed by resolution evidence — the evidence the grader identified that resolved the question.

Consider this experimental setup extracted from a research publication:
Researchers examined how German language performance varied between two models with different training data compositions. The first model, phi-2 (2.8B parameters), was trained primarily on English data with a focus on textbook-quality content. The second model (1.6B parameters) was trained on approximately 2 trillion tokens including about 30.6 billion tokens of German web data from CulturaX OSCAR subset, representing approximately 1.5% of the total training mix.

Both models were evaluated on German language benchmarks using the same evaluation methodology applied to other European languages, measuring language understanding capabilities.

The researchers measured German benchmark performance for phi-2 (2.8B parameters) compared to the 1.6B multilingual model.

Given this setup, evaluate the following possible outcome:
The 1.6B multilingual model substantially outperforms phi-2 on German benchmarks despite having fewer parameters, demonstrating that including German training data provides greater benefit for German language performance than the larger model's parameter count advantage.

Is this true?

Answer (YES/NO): YES